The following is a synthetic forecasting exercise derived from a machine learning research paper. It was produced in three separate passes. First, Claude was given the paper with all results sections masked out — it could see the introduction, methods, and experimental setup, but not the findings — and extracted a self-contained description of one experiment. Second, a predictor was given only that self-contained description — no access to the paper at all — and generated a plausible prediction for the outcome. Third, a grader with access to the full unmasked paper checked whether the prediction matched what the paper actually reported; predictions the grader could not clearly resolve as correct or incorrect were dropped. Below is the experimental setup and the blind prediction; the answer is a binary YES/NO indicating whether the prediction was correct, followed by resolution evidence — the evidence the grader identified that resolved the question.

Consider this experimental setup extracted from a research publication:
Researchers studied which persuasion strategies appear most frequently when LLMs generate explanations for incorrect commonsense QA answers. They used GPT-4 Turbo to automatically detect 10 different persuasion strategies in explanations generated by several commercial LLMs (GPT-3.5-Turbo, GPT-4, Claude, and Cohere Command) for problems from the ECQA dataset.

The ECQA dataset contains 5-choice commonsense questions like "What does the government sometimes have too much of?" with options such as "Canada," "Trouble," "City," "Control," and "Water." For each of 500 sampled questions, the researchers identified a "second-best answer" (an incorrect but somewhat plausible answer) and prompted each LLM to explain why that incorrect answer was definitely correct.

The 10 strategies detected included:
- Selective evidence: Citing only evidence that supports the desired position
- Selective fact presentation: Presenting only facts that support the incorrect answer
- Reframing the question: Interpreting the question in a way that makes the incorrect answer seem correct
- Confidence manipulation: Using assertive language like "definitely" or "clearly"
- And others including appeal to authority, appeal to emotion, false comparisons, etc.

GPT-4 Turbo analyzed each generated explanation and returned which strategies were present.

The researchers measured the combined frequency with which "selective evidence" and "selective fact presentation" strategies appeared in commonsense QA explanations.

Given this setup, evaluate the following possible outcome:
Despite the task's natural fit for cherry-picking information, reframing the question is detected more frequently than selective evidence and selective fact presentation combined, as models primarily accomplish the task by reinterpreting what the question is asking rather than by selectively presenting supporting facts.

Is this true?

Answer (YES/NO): NO